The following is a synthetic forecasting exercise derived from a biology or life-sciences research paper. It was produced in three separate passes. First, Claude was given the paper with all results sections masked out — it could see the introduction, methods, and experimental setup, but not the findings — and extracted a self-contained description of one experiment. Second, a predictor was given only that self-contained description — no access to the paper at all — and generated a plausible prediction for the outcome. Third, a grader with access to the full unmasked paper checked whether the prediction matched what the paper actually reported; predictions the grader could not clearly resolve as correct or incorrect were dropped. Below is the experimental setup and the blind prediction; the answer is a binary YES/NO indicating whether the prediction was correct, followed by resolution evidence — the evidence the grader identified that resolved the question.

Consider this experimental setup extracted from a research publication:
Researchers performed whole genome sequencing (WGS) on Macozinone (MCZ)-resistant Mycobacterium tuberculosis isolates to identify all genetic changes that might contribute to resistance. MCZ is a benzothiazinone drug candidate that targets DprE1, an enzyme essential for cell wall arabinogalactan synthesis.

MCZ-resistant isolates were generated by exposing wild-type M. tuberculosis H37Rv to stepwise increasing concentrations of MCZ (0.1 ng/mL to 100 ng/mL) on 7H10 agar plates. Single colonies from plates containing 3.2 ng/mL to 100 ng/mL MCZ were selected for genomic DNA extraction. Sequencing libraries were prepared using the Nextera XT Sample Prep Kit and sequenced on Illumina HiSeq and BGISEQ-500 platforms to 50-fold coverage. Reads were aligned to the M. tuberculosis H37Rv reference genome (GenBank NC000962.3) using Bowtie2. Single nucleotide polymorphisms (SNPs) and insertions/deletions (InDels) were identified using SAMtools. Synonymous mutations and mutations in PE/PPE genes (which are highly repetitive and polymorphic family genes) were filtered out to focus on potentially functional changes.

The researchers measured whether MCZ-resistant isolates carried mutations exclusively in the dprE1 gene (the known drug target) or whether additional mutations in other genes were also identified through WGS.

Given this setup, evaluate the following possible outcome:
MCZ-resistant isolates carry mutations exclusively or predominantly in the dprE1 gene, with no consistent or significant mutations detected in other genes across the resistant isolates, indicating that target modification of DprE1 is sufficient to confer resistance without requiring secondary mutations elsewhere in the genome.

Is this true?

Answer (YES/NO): NO